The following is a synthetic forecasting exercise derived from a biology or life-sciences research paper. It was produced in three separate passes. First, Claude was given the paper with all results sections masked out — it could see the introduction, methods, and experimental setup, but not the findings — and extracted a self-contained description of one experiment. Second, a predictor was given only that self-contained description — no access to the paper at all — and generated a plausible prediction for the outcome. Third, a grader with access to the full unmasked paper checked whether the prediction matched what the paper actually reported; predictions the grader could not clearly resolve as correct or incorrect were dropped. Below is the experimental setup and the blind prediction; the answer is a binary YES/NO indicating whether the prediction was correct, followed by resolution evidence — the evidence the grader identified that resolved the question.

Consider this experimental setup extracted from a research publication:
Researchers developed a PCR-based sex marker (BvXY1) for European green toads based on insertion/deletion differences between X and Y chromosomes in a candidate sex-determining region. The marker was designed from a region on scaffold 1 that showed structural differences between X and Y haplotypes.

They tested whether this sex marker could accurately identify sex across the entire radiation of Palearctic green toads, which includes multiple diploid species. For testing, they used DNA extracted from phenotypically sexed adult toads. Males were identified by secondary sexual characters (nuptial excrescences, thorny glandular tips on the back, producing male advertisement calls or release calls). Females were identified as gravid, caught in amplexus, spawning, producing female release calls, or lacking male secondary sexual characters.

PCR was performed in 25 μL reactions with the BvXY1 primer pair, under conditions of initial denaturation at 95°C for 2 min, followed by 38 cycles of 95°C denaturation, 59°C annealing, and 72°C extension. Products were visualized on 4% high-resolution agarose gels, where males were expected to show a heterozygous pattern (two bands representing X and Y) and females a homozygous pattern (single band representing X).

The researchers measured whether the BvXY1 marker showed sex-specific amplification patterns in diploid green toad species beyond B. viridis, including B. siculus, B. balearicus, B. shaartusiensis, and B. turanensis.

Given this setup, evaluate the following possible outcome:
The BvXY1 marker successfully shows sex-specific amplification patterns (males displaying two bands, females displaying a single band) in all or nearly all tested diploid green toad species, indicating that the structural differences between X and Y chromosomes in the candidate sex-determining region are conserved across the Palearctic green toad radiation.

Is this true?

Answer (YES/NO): YES